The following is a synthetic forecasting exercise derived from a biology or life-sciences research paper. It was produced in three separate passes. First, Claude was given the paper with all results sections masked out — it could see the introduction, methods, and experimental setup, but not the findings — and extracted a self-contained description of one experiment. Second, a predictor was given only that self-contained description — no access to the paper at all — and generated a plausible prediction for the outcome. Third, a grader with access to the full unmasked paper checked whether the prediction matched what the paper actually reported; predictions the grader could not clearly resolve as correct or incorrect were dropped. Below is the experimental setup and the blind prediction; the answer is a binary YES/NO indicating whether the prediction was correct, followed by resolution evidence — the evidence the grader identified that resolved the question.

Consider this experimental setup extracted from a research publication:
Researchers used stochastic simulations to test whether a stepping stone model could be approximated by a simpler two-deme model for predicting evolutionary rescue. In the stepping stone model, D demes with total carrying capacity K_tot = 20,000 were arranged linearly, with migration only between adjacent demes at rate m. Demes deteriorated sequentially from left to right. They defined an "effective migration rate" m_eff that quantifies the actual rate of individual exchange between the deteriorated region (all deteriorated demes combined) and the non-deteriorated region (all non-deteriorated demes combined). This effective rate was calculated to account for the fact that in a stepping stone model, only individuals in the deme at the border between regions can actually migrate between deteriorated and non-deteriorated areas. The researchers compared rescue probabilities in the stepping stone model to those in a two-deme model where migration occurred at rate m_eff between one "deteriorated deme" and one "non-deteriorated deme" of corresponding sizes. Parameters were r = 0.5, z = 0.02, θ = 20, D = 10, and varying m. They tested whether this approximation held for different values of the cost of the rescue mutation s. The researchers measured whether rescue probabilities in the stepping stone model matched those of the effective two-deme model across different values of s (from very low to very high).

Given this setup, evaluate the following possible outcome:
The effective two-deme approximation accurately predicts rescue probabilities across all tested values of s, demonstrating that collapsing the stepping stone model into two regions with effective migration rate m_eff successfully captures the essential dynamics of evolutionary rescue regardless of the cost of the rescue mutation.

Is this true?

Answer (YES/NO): NO